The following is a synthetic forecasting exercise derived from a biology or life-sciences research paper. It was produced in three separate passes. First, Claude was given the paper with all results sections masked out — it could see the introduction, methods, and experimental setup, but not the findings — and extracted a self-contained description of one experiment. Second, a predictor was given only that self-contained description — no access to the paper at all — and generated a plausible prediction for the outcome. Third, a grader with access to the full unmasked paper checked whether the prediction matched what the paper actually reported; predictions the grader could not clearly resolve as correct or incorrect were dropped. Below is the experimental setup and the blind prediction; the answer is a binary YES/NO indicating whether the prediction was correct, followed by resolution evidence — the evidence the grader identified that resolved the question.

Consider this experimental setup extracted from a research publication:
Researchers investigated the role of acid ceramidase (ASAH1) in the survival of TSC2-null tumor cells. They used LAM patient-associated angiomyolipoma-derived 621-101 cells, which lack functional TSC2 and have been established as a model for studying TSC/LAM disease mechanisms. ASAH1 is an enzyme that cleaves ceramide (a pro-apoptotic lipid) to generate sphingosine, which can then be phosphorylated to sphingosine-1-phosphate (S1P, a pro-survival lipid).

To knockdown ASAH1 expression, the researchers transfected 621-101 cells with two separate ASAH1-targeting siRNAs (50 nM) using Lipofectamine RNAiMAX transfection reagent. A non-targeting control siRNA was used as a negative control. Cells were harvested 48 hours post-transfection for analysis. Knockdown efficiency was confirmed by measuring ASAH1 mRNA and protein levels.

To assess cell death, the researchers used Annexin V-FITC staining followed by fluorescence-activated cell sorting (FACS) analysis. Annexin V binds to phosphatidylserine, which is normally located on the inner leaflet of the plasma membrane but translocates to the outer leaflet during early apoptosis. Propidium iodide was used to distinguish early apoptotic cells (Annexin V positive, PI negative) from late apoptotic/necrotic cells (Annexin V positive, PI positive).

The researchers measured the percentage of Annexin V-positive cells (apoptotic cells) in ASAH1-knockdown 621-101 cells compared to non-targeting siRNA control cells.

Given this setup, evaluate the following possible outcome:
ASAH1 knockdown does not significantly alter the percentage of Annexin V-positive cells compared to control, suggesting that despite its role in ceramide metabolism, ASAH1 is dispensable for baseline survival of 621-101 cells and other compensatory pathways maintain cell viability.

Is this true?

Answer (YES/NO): NO